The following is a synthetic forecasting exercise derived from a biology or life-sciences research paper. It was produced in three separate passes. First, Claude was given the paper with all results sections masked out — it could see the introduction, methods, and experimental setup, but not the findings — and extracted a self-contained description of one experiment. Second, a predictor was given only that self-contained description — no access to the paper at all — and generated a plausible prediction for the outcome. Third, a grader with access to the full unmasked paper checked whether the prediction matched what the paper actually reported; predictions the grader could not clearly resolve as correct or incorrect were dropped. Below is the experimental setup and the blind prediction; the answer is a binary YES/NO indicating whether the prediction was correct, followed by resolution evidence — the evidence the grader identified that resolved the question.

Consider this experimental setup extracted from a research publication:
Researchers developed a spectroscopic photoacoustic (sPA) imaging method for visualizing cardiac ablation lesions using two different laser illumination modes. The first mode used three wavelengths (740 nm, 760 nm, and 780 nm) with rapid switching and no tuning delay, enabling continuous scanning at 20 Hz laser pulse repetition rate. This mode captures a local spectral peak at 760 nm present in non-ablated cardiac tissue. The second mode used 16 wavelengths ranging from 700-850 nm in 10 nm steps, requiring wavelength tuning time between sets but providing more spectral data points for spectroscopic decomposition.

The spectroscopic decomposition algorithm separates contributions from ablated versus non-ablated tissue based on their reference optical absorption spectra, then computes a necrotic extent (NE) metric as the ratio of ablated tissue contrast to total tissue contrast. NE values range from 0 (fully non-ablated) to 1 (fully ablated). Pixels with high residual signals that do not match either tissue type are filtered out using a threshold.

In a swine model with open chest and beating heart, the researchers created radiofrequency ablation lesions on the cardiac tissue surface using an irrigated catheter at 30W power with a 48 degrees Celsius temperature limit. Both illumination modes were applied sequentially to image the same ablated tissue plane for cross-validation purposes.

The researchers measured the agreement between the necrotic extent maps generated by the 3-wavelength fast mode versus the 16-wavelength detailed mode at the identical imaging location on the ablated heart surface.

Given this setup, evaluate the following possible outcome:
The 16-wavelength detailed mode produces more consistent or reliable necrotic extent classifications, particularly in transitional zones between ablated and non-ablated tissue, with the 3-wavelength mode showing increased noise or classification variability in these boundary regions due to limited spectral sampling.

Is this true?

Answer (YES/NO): NO